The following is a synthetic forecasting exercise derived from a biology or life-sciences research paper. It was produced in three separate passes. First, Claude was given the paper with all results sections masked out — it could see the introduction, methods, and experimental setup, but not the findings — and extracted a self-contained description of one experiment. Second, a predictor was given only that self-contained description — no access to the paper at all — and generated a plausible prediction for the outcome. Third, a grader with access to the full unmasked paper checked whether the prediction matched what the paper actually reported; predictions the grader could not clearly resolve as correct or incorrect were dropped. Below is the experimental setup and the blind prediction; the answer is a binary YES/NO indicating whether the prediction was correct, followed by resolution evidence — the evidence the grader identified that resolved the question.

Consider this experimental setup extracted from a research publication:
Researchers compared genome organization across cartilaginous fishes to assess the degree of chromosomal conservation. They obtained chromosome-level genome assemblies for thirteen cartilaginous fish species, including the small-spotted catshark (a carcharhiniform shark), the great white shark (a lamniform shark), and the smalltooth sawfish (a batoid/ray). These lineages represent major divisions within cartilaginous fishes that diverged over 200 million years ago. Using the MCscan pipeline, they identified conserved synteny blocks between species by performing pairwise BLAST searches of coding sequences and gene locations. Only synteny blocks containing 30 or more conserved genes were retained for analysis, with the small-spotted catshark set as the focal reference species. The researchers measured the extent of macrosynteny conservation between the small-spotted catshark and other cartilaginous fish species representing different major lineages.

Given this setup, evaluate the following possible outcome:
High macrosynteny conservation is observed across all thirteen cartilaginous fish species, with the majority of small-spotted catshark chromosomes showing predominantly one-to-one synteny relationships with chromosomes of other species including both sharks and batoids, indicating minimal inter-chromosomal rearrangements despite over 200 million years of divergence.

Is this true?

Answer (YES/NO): NO